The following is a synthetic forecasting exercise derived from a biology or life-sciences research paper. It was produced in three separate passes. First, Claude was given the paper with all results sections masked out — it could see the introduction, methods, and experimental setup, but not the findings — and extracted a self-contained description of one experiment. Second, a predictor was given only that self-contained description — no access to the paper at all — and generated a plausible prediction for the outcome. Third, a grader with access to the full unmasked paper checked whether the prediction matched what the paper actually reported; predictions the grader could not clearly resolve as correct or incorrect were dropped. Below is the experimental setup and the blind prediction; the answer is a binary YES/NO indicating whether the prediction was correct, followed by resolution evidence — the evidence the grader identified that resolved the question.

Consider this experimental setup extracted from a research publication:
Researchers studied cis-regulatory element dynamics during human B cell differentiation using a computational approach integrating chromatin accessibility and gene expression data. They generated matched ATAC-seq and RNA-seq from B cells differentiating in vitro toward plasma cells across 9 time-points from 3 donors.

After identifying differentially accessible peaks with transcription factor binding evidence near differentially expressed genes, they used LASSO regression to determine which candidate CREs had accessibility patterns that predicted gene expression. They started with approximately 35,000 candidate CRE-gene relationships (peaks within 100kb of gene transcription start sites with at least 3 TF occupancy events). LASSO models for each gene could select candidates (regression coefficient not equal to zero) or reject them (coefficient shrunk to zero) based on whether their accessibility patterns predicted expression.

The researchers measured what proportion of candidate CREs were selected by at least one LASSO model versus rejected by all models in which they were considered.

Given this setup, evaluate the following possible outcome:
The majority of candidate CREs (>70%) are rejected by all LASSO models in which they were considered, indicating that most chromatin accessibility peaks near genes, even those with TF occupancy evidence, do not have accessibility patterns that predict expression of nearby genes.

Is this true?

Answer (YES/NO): NO